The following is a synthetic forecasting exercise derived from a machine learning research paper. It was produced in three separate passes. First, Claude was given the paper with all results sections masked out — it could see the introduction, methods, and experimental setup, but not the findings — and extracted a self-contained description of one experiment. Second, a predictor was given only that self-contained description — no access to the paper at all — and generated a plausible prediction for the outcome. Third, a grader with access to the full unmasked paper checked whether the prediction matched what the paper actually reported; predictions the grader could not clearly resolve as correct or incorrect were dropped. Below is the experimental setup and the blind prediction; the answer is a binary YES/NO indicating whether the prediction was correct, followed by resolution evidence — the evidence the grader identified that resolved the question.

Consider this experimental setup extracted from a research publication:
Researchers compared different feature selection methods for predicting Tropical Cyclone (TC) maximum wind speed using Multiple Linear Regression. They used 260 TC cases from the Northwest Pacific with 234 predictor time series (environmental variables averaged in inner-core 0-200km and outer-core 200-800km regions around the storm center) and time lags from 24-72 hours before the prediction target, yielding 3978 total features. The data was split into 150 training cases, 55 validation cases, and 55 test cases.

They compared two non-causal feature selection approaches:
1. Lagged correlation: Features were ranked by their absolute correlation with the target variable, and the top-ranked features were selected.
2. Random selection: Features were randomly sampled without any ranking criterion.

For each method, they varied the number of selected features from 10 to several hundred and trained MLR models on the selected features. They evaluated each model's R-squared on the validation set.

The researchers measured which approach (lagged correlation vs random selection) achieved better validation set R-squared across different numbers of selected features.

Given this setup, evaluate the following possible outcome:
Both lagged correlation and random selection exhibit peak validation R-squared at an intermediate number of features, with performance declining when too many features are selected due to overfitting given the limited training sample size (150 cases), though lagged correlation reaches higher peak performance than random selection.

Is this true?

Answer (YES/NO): NO